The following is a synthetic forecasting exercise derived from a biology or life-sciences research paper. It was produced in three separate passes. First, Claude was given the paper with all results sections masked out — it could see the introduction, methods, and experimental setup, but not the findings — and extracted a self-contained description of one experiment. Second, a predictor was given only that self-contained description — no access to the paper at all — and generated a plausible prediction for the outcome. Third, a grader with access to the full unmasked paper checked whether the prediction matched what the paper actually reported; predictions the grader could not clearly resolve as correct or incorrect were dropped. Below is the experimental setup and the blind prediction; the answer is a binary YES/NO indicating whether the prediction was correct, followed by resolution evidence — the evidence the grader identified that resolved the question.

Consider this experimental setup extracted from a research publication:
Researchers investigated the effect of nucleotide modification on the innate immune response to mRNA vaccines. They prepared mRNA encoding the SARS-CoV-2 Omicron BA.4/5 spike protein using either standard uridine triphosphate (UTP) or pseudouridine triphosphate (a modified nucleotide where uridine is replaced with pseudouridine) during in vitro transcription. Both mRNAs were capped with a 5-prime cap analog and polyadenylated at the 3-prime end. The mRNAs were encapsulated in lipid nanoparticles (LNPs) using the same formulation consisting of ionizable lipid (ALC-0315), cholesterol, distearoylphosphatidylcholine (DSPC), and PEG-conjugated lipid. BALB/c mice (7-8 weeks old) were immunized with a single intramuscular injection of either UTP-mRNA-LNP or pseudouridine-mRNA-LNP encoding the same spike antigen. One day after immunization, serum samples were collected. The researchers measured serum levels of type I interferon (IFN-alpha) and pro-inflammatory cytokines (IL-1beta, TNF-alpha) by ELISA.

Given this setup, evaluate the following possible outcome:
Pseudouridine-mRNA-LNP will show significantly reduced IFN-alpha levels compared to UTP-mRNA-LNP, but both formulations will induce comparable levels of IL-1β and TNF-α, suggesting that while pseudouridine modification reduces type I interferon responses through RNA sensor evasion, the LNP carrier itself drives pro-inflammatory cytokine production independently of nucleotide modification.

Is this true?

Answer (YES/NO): NO